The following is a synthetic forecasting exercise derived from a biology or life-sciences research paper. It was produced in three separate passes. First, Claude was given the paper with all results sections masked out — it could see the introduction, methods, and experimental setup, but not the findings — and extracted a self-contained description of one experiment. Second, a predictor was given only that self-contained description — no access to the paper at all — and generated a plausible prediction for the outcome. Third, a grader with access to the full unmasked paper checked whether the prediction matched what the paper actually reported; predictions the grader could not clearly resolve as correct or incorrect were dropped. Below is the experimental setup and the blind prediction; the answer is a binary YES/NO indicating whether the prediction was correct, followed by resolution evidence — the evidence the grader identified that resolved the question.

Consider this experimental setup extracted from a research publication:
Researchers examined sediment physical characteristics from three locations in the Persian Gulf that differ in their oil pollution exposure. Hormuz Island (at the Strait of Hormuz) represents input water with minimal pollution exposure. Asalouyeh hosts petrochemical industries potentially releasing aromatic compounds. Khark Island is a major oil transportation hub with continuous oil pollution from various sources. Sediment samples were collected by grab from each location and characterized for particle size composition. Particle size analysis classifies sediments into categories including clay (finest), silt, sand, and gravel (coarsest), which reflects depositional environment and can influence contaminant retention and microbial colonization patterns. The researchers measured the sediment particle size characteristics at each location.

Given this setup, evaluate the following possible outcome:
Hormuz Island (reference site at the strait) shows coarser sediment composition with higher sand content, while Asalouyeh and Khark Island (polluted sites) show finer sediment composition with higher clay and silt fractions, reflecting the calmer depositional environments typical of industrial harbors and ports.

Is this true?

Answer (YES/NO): NO